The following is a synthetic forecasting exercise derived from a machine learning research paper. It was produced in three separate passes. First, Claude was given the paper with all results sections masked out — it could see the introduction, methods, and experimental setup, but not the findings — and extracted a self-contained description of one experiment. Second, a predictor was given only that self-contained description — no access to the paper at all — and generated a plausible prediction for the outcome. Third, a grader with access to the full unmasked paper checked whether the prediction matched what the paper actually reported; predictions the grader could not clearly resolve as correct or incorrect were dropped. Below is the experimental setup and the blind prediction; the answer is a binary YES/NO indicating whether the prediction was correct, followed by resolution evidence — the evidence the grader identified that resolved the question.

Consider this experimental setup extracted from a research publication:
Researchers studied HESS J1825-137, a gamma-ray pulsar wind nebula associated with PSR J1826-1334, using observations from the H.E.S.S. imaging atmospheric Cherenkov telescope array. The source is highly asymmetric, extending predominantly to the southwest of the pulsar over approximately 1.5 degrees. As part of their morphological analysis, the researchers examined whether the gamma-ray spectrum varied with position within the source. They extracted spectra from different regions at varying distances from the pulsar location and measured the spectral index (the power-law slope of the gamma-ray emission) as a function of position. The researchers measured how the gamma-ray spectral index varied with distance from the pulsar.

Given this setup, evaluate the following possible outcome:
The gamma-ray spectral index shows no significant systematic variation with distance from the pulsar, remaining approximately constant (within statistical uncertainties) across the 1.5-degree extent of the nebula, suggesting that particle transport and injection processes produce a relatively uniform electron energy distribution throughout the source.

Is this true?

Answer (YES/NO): NO